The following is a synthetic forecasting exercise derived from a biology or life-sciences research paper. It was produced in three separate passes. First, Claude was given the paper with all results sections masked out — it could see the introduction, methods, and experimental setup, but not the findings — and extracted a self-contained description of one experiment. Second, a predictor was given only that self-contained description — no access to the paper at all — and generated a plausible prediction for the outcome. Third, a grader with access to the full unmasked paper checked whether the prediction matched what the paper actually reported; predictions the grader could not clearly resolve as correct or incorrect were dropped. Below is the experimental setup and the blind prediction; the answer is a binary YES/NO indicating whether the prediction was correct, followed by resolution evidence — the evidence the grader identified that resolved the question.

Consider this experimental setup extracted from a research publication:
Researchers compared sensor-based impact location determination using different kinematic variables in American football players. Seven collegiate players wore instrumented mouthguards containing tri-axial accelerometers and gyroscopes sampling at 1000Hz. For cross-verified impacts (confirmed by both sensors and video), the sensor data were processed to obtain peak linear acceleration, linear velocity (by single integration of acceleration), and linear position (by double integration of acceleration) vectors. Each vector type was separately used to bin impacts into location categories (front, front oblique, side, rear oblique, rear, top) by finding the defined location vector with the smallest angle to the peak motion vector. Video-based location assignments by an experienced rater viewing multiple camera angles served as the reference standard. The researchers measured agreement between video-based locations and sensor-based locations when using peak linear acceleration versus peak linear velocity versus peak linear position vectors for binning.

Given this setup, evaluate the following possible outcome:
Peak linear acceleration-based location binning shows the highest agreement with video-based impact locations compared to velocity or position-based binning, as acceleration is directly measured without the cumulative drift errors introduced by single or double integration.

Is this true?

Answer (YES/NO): NO